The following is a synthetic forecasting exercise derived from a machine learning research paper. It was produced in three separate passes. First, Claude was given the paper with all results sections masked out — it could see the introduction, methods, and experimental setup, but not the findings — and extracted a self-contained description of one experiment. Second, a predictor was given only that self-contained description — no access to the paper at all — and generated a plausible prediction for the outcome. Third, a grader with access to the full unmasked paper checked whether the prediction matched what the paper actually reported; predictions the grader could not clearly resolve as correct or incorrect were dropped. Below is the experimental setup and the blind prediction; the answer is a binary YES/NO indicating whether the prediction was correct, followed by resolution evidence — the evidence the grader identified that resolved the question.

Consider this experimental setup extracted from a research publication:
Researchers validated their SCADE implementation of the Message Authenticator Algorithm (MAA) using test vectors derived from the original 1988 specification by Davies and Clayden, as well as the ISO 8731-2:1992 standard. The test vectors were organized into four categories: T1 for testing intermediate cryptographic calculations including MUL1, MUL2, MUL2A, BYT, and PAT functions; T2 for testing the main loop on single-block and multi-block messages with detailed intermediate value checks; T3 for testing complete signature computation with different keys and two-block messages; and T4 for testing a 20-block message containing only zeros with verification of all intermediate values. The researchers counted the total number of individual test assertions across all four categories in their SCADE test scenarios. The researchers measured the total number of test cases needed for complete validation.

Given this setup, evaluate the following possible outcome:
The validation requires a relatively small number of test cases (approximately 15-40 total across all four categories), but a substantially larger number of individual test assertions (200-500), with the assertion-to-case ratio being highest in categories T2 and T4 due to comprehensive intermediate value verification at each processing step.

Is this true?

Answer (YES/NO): NO